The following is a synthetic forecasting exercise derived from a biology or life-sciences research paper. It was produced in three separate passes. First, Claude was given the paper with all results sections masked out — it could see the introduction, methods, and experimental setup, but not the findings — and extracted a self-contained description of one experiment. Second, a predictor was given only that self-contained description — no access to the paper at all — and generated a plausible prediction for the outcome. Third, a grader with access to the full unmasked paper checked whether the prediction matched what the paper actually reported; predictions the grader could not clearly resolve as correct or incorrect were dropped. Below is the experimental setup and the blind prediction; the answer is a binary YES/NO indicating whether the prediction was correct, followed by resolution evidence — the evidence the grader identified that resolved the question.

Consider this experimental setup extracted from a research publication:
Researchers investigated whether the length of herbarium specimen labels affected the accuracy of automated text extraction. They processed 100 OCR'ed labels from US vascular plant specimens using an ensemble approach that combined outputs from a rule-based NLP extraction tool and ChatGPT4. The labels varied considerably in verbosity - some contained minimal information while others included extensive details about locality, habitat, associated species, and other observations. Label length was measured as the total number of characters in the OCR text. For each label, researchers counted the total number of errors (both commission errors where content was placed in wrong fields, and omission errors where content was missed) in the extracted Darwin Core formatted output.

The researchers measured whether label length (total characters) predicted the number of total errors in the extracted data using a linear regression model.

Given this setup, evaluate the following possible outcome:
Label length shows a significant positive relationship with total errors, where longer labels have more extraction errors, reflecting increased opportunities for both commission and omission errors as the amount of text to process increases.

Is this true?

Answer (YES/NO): YES